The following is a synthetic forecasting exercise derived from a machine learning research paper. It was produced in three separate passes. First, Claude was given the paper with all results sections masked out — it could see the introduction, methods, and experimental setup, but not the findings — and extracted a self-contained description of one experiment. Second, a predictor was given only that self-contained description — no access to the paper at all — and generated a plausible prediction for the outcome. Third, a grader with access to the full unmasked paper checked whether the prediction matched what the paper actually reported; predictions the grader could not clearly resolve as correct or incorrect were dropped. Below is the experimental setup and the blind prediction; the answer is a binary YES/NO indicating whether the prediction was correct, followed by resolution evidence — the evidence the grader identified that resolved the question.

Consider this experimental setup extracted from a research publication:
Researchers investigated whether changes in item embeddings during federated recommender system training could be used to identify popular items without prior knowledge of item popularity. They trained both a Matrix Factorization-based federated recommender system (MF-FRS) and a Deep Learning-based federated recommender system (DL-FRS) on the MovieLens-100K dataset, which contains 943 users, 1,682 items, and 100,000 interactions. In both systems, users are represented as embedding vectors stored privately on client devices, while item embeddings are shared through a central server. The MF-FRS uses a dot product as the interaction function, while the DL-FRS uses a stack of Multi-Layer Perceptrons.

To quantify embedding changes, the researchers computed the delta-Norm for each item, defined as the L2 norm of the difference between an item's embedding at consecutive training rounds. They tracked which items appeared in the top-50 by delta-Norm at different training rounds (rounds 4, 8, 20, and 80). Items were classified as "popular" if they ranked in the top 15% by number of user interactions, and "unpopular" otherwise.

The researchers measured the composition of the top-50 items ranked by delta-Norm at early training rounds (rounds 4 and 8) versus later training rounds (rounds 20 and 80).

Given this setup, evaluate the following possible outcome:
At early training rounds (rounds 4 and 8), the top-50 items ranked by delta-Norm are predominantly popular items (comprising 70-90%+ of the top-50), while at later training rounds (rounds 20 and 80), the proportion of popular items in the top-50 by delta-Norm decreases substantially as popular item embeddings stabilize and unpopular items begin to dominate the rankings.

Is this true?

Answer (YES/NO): NO